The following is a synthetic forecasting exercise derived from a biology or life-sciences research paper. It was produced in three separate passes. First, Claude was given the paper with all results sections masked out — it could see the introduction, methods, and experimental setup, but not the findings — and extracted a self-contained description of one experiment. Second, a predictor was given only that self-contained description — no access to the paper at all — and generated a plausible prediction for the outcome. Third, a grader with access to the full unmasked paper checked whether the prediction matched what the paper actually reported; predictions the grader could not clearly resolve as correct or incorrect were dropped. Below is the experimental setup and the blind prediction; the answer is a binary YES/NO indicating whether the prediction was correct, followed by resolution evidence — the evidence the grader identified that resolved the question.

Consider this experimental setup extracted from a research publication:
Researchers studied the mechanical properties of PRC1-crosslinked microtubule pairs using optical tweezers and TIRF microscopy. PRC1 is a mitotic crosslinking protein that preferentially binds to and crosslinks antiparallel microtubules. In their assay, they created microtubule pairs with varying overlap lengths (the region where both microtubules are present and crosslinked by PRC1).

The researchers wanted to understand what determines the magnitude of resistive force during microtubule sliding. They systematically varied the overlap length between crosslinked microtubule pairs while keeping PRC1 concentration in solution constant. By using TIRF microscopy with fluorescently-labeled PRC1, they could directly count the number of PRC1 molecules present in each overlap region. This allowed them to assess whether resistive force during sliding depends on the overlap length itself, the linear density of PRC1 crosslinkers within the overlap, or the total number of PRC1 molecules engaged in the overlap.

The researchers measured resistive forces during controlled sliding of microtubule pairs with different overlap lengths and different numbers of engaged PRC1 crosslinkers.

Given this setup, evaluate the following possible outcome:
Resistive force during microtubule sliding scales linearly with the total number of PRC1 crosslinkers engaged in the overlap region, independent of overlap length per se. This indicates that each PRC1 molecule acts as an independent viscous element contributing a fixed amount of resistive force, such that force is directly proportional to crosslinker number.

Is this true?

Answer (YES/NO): YES